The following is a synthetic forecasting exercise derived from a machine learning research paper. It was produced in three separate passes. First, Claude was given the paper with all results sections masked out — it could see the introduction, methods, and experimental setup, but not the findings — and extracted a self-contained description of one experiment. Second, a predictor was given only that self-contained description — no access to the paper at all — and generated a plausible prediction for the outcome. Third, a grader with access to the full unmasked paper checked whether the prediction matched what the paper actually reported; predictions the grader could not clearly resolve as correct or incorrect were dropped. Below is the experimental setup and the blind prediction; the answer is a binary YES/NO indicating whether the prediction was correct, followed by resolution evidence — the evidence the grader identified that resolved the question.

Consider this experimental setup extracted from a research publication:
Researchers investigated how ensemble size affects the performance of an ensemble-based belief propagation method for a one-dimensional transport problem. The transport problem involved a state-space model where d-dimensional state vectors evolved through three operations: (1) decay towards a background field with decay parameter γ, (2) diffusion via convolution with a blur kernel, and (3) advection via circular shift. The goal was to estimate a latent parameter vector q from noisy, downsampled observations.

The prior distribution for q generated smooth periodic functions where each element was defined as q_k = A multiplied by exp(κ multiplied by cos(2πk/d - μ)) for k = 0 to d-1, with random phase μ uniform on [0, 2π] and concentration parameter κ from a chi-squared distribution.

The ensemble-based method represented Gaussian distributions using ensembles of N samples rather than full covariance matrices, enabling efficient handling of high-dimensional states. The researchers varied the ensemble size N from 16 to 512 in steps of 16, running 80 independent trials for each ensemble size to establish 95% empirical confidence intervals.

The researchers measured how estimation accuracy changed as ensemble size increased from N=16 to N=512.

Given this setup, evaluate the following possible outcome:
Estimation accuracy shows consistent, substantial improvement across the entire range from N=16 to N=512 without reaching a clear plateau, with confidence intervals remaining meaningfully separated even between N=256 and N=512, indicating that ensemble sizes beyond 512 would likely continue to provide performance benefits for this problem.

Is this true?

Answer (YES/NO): NO